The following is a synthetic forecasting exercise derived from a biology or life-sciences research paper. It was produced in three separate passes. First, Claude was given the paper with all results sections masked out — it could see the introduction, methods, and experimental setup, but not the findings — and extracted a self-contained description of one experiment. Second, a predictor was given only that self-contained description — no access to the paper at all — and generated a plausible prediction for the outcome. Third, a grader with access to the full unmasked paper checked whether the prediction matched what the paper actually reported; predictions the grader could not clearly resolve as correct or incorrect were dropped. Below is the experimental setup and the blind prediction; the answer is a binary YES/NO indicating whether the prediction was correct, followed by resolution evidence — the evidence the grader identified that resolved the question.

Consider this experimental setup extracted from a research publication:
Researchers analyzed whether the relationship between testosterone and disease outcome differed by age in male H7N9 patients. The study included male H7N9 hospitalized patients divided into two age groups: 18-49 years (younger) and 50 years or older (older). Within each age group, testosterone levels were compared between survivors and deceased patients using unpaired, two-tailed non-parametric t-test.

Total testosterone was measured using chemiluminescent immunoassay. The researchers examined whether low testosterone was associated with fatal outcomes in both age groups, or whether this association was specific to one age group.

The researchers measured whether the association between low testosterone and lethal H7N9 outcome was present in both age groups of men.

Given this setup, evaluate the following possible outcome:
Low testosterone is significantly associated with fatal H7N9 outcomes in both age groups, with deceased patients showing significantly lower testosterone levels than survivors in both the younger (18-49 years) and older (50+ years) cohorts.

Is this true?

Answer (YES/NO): NO